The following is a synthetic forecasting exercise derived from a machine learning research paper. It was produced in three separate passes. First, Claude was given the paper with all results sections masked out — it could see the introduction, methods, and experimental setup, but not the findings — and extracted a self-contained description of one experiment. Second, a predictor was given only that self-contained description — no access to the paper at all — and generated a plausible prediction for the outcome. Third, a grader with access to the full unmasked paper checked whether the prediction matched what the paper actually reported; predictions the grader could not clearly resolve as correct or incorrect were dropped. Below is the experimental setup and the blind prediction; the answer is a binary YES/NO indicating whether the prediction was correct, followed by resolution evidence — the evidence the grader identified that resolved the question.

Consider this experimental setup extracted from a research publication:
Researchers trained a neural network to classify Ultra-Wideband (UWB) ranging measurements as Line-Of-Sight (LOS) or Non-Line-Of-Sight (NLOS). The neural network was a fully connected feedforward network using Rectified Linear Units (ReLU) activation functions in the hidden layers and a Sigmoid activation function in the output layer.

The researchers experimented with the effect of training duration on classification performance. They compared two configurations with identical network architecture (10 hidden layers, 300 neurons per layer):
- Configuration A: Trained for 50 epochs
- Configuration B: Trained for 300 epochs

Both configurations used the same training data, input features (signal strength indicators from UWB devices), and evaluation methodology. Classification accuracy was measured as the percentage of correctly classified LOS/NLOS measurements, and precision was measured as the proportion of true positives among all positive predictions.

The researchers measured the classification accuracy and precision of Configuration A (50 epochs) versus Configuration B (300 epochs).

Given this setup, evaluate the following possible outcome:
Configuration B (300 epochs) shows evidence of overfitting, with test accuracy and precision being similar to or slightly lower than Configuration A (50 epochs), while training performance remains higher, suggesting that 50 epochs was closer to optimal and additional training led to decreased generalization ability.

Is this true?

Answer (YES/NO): NO